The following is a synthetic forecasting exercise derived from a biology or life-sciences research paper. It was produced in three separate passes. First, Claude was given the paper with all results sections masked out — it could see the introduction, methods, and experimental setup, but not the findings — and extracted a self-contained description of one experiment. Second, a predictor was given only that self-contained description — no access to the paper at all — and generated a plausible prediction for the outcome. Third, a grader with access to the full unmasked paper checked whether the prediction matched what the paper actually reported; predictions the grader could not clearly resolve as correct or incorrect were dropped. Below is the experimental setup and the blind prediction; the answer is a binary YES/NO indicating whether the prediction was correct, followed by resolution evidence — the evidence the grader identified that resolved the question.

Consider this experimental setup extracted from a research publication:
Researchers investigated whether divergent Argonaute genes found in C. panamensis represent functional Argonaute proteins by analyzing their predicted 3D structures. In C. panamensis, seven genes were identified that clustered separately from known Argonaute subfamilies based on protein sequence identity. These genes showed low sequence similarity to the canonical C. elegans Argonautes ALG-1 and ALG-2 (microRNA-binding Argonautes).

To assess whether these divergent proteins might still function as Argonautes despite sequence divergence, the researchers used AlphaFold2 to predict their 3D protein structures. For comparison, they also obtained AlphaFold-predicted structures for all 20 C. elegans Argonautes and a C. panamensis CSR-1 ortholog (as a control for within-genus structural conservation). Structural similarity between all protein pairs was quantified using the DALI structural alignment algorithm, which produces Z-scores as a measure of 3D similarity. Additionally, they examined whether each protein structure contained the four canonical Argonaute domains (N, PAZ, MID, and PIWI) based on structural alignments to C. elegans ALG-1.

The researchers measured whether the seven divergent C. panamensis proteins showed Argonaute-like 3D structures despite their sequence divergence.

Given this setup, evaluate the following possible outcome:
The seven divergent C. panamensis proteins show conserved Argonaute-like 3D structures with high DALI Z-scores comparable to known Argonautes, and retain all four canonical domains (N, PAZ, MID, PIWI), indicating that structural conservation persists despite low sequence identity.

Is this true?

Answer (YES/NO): NO